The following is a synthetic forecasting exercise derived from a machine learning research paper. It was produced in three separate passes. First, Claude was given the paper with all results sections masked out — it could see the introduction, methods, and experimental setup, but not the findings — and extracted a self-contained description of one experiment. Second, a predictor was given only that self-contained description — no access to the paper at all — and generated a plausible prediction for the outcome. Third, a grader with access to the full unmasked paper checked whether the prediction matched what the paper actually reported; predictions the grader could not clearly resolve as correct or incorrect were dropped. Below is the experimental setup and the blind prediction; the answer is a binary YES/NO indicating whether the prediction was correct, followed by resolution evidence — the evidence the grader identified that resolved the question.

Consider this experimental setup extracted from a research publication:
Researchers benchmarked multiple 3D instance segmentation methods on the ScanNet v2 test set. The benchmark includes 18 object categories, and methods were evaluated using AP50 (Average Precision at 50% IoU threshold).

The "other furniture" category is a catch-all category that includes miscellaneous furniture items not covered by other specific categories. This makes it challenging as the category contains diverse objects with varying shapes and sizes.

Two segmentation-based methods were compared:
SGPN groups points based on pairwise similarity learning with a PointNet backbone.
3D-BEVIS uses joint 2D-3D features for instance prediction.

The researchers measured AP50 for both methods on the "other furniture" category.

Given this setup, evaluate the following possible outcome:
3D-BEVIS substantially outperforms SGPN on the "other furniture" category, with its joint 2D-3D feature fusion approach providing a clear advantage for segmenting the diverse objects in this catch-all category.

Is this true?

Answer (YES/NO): NO